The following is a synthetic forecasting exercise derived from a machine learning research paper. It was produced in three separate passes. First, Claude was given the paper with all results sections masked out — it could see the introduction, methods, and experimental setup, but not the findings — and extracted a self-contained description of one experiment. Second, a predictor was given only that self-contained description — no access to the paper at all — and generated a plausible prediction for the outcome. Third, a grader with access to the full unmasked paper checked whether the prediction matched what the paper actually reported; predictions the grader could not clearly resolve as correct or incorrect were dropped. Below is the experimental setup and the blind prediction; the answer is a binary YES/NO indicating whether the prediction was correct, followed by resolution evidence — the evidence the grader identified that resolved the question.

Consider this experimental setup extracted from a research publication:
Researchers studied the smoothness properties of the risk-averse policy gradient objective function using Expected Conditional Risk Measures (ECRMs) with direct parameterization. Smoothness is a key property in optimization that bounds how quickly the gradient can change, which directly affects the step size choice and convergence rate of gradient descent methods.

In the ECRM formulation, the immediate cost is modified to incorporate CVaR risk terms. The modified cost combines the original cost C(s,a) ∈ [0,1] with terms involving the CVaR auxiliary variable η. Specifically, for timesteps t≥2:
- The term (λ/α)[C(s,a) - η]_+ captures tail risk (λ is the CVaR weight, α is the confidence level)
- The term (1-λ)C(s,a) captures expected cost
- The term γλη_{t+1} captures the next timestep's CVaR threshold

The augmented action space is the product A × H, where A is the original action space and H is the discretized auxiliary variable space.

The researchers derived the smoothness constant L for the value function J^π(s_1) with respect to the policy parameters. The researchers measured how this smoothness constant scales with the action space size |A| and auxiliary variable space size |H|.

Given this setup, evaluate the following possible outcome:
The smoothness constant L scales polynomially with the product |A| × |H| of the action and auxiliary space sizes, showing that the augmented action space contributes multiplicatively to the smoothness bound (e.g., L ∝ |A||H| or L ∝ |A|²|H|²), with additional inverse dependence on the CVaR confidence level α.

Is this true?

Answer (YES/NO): YES